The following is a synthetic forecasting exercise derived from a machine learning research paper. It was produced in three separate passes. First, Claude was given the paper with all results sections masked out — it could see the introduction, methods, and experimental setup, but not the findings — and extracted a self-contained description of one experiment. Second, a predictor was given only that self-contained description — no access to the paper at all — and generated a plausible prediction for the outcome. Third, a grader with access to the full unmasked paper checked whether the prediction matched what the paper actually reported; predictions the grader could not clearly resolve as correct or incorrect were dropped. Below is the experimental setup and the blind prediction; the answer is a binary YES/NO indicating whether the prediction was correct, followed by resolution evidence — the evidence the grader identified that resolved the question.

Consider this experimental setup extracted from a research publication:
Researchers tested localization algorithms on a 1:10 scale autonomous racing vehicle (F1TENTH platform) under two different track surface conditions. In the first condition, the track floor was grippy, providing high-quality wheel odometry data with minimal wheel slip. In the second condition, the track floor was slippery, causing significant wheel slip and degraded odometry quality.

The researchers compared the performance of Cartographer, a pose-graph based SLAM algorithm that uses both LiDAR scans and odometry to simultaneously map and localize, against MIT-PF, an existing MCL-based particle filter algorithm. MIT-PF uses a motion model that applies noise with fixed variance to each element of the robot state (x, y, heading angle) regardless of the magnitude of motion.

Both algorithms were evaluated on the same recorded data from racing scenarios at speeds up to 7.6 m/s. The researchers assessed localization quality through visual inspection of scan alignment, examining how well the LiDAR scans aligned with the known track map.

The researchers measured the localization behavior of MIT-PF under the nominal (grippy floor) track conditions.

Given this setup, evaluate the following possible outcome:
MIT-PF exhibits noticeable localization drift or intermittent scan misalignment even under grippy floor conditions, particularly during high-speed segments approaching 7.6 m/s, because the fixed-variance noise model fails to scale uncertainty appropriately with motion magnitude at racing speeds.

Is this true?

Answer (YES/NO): NO